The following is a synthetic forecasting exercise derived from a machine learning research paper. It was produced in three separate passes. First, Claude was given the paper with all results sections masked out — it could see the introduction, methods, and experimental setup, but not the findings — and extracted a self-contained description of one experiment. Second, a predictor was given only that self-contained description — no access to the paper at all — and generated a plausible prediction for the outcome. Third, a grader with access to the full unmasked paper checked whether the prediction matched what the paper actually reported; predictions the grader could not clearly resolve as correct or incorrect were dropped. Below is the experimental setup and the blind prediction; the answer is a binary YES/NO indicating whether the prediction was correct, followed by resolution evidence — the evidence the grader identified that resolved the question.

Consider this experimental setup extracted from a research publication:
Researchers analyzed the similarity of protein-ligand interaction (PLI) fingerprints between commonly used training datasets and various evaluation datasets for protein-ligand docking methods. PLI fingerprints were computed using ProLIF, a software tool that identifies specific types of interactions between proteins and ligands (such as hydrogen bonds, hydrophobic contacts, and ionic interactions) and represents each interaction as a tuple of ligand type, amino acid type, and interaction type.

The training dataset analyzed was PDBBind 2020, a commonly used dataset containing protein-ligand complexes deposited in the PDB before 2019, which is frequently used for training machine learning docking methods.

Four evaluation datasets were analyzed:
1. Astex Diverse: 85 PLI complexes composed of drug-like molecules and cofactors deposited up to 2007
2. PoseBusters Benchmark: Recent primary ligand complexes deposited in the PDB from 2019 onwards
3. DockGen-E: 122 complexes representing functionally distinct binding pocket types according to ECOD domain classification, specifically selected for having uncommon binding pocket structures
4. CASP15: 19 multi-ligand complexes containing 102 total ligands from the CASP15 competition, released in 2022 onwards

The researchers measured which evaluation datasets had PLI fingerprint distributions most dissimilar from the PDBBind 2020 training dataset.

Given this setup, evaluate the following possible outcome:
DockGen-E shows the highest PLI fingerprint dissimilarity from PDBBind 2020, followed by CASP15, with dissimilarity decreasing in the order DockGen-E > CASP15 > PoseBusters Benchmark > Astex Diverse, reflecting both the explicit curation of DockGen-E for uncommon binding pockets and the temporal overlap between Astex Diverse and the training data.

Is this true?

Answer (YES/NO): NO